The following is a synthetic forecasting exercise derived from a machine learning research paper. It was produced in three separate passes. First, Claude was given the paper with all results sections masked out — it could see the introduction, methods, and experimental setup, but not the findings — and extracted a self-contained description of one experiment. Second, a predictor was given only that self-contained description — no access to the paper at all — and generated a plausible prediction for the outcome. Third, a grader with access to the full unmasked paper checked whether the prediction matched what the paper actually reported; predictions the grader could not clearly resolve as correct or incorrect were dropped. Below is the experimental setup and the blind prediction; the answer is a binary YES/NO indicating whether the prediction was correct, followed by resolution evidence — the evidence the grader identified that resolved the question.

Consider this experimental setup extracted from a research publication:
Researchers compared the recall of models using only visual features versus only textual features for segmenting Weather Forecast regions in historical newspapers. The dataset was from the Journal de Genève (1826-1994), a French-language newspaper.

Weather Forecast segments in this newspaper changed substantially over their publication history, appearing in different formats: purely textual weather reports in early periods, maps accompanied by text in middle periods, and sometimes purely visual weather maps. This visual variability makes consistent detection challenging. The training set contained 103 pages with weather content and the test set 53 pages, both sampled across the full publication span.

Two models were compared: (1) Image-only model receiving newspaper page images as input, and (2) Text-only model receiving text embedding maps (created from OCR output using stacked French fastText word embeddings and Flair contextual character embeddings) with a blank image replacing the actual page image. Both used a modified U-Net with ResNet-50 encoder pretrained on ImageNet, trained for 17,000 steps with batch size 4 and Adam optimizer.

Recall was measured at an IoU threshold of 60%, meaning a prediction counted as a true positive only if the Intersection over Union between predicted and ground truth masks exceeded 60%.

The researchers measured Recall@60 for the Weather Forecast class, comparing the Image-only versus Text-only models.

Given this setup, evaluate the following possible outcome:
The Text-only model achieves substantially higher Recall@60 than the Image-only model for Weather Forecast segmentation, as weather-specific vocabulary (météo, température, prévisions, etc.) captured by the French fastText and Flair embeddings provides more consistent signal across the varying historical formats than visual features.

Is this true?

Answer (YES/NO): YES